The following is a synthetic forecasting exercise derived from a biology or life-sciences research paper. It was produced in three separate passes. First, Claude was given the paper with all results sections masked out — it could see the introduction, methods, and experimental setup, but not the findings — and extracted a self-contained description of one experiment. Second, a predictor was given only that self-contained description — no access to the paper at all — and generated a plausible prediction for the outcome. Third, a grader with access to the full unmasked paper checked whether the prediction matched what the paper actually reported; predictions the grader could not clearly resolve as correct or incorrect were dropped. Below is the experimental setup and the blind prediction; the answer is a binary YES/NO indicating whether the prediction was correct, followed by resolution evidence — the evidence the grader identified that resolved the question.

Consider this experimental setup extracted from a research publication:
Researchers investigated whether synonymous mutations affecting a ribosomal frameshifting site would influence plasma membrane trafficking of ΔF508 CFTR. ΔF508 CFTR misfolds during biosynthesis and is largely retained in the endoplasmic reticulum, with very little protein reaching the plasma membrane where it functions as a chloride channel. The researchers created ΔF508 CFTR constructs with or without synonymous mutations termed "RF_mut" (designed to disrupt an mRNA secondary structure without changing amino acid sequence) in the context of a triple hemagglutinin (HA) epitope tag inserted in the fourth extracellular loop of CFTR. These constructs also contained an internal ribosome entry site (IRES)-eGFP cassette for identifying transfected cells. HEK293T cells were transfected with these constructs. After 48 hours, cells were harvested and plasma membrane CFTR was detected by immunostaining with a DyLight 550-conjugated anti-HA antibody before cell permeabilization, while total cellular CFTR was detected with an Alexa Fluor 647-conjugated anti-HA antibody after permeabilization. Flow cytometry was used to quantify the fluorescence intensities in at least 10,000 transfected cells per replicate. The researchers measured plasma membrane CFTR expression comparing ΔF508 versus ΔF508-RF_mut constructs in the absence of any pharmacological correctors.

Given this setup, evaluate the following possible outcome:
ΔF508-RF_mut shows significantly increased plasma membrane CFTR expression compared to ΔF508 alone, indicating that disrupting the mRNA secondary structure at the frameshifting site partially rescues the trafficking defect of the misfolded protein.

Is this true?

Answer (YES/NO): NO